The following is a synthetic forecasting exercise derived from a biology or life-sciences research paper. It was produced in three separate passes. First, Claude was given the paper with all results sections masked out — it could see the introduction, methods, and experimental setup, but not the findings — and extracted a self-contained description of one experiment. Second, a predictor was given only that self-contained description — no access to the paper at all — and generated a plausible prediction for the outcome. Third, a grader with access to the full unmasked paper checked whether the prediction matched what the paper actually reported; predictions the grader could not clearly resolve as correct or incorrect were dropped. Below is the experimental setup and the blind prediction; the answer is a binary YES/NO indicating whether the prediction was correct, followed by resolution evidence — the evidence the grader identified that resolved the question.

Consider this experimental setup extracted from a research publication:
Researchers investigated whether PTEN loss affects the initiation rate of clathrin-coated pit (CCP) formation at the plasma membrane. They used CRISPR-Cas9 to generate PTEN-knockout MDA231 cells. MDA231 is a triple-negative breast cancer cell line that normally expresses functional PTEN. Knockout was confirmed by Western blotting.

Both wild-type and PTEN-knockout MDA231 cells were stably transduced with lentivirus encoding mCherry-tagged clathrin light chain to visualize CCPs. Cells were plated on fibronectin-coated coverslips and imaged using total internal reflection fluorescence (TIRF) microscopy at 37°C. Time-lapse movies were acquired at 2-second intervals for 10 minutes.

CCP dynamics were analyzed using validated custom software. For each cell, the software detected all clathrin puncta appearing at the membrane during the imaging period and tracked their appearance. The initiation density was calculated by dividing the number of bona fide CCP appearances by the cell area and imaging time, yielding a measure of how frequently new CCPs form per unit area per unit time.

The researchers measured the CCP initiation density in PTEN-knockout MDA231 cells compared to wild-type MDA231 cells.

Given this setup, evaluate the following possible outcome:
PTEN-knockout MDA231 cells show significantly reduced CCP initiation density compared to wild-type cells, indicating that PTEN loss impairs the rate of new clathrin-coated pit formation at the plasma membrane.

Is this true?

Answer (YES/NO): NO